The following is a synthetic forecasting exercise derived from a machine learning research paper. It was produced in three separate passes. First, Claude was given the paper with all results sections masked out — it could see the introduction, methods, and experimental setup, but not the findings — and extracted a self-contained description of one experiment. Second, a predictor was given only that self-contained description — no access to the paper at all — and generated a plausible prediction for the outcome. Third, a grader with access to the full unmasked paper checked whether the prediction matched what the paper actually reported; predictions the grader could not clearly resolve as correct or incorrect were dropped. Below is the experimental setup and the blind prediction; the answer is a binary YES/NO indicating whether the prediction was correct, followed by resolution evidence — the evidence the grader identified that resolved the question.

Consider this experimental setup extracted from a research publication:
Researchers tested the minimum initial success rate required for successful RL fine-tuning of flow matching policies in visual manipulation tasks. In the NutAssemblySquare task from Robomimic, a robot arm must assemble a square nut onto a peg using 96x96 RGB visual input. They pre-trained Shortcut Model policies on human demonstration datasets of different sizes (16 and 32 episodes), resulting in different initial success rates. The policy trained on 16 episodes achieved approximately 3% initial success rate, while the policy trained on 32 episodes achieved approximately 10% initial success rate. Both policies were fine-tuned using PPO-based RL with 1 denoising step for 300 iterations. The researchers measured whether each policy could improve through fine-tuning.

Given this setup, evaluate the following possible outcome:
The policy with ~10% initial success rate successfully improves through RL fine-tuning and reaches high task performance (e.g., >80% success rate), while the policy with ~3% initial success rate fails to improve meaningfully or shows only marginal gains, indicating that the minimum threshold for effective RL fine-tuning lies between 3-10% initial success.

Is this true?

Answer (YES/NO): NO